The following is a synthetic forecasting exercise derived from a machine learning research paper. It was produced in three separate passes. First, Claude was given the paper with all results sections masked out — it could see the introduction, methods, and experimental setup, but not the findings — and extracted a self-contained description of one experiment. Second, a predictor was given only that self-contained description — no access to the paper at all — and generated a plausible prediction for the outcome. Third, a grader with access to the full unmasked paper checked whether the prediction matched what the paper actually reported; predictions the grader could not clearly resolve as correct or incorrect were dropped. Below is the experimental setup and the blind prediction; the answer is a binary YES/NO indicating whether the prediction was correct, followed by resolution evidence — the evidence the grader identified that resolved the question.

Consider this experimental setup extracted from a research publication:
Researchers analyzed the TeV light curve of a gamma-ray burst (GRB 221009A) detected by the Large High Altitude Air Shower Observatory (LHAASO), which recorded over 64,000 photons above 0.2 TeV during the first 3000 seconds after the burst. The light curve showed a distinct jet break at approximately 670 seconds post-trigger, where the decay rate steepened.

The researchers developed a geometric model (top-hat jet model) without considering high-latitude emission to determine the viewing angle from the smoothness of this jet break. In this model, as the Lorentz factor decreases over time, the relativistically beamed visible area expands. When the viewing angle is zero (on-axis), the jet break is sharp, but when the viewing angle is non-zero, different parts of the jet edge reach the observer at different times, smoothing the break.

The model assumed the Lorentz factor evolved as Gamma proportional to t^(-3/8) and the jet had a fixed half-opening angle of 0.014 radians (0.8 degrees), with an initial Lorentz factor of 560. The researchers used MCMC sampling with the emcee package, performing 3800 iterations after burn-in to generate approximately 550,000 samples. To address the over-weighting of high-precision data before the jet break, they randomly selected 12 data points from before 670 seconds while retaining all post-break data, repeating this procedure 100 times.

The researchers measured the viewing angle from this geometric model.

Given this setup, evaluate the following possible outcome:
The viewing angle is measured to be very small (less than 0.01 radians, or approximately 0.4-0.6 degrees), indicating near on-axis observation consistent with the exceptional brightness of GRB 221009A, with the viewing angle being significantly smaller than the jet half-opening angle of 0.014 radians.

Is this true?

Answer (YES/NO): NO